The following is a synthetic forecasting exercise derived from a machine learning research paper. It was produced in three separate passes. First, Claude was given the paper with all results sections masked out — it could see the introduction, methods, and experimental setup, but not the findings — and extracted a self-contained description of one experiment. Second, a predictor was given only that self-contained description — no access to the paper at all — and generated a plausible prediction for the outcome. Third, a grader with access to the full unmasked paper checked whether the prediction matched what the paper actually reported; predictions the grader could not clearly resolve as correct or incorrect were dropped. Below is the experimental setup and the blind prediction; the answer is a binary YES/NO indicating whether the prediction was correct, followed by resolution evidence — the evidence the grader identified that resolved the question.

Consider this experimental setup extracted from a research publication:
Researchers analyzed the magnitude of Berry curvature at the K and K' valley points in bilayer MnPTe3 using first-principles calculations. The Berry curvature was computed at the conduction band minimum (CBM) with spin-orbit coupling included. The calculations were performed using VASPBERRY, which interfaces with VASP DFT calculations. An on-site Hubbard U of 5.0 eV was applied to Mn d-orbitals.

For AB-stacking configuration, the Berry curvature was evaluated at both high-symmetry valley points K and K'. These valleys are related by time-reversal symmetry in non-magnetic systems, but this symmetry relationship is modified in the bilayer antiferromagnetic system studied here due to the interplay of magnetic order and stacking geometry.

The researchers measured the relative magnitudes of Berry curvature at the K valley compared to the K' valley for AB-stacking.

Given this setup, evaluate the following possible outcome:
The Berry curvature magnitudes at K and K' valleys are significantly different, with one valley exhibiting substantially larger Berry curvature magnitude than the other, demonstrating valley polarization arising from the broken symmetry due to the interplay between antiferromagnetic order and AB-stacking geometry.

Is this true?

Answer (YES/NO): NO